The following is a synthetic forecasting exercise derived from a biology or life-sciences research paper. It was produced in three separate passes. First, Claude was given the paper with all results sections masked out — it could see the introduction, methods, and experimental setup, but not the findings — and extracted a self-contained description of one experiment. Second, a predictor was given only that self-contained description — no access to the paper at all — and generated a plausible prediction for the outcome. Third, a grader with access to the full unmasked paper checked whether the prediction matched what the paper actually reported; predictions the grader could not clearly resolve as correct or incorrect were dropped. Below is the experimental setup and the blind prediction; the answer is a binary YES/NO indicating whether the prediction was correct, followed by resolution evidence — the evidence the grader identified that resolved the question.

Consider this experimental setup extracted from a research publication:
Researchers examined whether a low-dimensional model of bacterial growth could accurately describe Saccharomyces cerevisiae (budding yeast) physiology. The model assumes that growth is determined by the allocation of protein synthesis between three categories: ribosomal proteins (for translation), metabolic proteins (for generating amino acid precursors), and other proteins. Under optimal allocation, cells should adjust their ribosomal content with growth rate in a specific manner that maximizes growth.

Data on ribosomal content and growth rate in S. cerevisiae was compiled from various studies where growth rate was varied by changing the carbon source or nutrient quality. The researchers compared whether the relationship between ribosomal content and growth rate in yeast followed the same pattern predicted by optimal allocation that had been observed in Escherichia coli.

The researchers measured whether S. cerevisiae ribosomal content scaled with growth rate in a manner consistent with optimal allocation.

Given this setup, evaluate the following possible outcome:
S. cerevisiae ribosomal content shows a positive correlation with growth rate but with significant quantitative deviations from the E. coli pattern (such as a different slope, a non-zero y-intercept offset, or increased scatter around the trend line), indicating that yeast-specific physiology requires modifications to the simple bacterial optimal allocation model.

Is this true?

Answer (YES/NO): NO